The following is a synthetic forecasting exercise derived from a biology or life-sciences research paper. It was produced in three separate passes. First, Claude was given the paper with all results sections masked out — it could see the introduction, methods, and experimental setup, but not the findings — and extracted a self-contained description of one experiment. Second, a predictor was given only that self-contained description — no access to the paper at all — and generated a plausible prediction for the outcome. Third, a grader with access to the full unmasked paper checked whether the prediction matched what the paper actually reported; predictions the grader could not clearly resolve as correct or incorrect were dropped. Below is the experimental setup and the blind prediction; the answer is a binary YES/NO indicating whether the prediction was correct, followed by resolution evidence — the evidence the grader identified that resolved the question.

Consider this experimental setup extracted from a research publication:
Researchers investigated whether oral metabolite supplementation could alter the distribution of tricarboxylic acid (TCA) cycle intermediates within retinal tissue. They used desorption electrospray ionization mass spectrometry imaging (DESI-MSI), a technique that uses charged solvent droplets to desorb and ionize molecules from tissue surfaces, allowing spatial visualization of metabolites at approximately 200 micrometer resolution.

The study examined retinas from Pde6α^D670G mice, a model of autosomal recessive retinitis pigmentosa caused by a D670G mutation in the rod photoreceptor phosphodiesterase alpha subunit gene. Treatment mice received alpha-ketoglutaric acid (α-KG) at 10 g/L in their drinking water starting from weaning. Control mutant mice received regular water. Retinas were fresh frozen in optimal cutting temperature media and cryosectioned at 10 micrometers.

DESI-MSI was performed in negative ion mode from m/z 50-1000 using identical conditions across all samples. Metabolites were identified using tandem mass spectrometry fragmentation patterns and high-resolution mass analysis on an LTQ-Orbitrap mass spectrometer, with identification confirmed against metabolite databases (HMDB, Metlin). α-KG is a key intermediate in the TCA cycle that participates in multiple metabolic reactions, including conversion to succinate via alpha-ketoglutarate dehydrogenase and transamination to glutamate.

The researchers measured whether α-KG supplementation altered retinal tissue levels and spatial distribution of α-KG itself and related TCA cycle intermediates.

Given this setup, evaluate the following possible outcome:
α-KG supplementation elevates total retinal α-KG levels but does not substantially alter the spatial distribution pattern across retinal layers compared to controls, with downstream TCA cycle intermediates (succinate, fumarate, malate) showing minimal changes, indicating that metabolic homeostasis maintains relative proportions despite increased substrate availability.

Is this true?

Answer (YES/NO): NO